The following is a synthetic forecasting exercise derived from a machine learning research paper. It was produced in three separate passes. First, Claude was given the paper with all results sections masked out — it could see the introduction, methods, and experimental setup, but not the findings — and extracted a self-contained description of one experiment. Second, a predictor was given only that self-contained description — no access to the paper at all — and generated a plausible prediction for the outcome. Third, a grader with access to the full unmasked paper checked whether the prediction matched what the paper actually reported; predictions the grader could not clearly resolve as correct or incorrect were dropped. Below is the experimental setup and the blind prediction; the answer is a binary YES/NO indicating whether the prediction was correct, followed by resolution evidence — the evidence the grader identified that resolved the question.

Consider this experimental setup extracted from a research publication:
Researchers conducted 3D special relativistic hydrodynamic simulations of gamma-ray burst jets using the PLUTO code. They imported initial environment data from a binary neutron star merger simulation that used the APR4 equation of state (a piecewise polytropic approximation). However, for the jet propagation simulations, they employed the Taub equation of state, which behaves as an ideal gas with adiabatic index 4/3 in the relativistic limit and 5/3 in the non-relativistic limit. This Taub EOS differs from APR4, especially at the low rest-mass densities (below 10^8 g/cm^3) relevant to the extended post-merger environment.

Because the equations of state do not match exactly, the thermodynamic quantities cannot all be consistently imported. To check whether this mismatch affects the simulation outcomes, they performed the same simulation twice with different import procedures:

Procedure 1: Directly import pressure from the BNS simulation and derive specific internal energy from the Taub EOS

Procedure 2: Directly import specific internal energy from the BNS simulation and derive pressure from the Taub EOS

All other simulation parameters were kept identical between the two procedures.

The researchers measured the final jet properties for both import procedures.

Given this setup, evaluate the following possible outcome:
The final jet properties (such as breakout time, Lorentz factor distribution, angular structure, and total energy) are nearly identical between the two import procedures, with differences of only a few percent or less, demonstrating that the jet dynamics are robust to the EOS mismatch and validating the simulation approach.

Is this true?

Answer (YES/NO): YES